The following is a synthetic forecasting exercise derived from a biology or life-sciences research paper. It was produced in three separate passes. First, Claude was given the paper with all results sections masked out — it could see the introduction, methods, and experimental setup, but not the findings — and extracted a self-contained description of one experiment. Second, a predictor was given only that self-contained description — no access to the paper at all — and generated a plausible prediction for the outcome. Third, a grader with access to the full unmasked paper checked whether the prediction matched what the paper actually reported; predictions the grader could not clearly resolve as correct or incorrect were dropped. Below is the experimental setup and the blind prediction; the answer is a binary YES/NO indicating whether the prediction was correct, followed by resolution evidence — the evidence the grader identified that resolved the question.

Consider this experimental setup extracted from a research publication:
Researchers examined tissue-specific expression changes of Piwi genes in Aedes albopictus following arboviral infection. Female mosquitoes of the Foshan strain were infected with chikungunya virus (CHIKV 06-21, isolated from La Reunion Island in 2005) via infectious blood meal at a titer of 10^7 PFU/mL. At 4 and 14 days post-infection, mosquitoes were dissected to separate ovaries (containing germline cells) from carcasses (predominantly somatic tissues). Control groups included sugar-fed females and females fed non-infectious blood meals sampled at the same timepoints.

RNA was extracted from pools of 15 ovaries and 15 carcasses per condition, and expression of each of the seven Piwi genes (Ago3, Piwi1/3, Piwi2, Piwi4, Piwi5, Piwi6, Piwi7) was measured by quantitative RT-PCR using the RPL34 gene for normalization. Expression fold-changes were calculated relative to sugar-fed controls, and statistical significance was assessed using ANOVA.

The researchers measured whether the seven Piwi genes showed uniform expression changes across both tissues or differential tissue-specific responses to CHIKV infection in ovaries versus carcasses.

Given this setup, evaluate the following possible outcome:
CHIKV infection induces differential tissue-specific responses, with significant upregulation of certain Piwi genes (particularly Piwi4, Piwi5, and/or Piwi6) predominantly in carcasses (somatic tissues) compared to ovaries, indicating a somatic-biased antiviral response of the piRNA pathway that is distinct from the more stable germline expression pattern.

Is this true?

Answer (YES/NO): NO